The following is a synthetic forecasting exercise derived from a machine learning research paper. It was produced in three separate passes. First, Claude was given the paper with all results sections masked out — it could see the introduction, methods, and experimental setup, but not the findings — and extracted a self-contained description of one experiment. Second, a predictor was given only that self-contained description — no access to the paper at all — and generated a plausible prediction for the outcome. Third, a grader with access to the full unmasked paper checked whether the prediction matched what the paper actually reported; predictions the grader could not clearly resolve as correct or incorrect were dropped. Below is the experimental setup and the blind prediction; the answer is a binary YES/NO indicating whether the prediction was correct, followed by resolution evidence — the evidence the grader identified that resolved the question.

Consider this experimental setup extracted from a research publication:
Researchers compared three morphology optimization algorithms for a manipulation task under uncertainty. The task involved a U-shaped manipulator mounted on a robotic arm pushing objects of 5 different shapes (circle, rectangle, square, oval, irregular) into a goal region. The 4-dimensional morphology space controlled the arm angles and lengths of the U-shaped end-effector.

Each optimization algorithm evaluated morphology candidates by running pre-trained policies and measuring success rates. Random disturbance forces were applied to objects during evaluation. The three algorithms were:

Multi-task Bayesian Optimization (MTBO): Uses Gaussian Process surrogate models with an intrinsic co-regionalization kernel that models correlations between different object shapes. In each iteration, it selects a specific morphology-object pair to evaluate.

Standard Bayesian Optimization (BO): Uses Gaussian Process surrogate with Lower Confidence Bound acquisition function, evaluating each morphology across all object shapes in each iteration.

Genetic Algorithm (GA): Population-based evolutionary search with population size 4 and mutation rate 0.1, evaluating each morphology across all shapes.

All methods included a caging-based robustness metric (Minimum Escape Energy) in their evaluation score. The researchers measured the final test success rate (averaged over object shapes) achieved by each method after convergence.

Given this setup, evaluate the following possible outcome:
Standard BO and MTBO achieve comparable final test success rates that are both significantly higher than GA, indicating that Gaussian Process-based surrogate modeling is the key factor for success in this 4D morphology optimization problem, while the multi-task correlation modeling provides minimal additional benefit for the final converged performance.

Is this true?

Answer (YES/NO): NO